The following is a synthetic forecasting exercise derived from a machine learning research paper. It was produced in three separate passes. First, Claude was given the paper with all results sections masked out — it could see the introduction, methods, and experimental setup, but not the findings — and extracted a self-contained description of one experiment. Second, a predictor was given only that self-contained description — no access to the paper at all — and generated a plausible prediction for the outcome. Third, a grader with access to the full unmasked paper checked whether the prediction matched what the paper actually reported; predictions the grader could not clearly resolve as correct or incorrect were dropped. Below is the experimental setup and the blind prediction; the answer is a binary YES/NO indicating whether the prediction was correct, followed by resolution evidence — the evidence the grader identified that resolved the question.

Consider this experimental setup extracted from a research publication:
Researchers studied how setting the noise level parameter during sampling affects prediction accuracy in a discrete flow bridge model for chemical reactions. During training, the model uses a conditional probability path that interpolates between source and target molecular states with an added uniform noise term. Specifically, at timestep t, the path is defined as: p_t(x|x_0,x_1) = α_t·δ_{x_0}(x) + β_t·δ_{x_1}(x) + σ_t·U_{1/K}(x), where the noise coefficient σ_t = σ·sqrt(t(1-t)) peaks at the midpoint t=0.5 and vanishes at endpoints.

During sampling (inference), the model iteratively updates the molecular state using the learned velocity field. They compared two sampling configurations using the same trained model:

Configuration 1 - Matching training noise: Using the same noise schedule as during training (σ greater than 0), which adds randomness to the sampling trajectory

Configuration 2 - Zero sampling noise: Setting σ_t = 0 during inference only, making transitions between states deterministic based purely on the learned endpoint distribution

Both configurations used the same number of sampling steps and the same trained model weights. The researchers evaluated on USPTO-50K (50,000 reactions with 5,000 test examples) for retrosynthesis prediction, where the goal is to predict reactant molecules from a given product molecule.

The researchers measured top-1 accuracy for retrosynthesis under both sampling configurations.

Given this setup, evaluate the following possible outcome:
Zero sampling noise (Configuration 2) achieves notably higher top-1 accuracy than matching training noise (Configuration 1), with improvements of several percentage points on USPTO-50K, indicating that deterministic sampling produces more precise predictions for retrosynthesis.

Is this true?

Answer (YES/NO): YES